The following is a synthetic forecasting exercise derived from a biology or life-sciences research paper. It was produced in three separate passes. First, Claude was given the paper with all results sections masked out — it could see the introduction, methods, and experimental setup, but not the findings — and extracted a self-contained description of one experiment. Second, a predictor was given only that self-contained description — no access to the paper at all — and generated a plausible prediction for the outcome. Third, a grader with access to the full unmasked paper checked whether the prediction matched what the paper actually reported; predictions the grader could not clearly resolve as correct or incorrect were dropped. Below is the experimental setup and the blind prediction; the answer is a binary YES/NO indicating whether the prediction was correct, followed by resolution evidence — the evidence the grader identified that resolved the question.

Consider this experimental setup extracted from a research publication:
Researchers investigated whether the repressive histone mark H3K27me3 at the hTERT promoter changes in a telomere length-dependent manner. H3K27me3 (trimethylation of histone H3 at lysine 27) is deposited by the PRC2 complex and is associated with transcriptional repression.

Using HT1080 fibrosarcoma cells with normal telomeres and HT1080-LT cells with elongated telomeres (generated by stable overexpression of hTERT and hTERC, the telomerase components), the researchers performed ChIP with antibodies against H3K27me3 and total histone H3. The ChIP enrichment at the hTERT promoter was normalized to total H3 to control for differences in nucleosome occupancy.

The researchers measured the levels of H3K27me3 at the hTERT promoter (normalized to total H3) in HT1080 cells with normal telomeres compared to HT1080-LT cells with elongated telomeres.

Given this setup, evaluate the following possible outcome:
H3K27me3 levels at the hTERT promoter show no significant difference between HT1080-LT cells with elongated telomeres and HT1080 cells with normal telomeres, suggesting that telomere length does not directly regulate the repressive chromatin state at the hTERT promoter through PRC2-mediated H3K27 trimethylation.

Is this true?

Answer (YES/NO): NO